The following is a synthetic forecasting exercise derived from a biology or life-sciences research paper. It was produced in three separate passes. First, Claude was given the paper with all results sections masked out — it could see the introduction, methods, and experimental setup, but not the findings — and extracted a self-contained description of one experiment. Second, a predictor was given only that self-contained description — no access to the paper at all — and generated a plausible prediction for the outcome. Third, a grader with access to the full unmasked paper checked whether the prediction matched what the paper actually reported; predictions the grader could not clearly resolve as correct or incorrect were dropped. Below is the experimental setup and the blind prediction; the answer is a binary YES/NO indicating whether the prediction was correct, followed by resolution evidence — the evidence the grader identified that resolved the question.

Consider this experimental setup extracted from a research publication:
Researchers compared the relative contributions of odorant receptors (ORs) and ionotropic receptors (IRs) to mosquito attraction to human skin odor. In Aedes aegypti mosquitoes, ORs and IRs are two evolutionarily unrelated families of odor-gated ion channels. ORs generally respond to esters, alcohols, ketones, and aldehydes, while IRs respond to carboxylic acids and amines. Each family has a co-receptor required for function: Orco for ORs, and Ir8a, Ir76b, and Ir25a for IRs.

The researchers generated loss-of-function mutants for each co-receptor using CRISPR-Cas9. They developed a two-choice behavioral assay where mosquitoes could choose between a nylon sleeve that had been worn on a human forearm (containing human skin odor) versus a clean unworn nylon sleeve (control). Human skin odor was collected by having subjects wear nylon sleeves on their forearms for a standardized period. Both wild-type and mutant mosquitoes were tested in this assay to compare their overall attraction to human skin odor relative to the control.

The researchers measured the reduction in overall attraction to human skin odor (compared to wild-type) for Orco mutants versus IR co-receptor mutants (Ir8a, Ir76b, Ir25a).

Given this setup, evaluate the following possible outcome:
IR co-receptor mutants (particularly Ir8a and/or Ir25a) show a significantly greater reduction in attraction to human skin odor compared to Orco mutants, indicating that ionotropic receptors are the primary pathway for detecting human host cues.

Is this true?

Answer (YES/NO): YES